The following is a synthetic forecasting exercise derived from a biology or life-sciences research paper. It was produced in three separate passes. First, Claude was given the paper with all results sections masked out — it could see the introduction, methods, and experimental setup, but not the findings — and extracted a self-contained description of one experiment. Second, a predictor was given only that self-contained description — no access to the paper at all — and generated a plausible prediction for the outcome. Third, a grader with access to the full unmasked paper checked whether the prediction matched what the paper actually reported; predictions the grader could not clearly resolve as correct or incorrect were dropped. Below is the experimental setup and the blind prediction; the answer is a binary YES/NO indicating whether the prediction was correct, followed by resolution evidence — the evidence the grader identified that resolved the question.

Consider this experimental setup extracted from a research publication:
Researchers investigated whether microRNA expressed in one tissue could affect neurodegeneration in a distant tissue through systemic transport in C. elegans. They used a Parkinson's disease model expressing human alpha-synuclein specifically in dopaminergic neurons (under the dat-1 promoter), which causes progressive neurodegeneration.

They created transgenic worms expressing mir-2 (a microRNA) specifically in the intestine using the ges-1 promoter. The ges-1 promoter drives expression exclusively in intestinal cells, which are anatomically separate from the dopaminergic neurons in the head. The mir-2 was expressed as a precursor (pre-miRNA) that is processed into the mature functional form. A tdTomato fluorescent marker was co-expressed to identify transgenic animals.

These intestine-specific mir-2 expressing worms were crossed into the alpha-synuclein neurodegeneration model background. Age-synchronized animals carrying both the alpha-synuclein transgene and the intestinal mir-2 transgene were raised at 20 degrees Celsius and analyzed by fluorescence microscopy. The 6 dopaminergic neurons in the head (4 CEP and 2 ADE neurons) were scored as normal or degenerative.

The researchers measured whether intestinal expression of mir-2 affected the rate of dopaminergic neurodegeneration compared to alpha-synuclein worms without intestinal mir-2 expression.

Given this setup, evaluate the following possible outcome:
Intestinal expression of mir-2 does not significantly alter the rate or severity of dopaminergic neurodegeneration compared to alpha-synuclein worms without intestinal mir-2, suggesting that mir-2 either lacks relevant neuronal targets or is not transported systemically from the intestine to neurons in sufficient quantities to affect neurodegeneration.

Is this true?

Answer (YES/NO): NO